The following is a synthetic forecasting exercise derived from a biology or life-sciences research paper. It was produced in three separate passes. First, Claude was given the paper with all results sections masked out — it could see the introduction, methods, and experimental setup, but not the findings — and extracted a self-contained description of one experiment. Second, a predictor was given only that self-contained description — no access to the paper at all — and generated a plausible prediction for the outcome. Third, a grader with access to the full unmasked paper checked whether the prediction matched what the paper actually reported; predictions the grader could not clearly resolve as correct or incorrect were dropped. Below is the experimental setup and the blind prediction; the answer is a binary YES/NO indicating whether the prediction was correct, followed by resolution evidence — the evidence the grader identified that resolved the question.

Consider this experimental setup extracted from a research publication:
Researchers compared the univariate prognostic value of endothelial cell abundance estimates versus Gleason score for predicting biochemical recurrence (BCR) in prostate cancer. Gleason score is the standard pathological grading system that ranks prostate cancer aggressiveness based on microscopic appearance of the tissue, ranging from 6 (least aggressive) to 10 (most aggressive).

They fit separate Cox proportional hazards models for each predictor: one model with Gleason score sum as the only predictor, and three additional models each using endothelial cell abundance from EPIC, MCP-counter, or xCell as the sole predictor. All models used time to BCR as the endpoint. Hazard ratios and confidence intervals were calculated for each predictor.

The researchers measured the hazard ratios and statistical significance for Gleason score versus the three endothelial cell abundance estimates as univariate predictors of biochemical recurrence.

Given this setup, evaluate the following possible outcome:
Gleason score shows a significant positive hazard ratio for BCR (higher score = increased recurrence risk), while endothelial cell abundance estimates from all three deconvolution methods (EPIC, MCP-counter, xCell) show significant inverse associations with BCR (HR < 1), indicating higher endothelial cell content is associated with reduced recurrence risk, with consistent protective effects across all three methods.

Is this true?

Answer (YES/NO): NO